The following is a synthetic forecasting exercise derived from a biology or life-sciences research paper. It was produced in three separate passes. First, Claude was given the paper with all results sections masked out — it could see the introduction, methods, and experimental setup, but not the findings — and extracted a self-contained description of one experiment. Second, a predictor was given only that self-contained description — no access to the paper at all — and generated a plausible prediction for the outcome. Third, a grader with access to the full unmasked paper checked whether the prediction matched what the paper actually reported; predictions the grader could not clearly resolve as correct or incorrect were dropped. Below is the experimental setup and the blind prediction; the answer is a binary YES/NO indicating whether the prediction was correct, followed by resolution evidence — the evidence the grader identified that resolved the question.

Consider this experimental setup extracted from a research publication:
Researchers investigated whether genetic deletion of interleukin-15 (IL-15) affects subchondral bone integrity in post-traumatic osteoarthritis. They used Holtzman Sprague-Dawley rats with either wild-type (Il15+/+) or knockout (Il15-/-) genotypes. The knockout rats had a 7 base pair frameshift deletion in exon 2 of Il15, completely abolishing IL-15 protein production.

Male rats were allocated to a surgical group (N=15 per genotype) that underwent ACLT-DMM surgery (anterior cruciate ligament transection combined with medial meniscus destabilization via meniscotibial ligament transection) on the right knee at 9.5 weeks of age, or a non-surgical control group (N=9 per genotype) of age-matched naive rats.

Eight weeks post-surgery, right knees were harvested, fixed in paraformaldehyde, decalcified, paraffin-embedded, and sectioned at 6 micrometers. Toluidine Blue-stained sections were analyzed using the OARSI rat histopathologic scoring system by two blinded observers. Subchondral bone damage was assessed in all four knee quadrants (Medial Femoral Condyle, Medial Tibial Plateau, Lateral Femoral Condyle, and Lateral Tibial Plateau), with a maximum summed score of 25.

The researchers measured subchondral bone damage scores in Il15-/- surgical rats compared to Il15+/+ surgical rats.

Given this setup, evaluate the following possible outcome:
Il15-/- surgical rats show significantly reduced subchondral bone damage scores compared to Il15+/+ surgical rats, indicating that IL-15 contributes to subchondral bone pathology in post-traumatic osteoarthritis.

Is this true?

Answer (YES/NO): NO